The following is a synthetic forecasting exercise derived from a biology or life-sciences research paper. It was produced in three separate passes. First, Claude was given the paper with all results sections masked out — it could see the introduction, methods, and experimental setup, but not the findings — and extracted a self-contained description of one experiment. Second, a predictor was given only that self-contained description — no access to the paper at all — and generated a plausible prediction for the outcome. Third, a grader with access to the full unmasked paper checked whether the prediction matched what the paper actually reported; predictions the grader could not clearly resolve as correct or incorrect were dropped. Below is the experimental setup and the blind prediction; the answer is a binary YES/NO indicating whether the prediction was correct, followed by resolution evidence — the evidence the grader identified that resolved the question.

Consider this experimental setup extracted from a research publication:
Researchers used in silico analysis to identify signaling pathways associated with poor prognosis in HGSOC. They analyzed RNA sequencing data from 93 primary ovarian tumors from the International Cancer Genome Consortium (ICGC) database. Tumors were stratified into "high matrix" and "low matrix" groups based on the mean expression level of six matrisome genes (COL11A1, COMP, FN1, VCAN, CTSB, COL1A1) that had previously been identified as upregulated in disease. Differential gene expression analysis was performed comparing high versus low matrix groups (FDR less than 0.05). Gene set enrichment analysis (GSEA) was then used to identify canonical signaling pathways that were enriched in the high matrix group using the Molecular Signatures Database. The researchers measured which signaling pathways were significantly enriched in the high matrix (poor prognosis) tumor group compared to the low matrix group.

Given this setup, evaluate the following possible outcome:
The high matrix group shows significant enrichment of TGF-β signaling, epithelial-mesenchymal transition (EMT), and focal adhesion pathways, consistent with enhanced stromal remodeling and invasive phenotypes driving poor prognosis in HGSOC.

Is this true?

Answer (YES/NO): NO